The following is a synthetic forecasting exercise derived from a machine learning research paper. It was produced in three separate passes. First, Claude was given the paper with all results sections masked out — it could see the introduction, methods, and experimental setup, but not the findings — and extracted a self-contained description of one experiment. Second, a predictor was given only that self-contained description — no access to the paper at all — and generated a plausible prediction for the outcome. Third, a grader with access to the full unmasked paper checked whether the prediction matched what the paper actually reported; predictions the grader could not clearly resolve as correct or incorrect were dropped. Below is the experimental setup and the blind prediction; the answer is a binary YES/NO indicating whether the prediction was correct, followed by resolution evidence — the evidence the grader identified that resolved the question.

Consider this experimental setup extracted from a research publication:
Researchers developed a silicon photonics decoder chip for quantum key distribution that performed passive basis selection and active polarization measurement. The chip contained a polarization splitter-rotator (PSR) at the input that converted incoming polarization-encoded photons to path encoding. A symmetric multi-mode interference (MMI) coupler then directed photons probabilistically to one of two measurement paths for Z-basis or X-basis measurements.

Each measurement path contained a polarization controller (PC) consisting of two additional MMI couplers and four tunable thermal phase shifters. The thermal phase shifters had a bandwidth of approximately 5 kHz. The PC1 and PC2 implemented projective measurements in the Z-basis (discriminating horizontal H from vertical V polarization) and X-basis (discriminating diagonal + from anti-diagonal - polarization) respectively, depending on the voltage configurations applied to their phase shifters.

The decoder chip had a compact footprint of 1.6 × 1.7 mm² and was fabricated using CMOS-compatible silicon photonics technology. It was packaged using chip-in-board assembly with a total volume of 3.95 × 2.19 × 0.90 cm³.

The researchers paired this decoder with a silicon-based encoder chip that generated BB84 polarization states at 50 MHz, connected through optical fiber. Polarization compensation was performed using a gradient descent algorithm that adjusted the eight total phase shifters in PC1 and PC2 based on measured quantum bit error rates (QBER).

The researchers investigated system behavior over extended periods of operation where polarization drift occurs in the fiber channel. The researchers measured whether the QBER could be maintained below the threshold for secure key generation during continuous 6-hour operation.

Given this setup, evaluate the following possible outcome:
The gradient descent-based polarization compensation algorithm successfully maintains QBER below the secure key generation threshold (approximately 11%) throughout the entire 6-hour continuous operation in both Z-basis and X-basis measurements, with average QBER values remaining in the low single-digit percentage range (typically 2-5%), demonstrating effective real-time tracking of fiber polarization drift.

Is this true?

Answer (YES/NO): NO